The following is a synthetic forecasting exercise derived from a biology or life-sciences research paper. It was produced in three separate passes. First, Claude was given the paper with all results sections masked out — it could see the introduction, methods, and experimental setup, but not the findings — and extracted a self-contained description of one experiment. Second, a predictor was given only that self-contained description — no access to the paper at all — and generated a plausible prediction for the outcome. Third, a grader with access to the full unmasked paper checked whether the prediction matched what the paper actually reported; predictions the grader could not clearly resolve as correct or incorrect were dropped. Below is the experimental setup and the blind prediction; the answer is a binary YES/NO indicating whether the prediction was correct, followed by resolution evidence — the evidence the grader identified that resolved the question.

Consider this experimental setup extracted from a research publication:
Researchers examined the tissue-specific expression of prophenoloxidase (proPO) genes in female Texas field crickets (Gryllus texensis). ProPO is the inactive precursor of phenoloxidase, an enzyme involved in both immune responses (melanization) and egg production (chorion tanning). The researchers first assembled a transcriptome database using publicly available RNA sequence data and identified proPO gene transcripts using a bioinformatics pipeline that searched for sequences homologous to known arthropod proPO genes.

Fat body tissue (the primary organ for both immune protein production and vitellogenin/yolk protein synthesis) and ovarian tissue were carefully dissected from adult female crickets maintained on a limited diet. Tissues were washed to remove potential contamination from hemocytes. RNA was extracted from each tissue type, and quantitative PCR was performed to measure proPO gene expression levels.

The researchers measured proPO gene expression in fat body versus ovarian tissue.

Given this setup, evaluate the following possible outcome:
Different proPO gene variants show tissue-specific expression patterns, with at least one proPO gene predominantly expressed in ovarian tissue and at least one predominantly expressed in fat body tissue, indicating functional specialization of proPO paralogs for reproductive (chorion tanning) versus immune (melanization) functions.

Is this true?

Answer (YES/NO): YES